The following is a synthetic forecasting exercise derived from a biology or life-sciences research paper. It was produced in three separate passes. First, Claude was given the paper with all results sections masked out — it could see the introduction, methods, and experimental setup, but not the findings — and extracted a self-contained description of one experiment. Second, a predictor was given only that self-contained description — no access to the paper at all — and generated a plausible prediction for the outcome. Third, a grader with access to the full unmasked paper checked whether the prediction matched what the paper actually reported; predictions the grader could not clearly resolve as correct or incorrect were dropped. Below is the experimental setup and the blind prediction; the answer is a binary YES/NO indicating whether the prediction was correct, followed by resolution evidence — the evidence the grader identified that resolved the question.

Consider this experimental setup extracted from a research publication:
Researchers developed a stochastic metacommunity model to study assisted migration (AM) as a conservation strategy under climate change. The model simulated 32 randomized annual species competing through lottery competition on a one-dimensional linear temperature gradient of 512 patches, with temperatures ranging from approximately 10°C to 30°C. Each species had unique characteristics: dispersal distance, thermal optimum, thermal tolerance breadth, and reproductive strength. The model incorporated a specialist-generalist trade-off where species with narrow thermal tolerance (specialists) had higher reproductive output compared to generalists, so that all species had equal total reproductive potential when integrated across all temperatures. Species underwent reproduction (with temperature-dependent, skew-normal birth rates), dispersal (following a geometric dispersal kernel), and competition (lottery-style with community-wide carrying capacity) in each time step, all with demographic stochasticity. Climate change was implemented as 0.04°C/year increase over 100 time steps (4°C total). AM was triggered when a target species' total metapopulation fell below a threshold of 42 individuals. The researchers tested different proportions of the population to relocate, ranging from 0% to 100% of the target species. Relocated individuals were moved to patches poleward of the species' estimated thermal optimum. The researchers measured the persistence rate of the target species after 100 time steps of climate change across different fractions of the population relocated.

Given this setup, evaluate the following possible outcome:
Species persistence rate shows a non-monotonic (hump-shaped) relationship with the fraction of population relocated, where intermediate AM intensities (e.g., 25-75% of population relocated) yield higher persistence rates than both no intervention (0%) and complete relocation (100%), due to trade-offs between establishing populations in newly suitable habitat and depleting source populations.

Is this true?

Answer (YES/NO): YES